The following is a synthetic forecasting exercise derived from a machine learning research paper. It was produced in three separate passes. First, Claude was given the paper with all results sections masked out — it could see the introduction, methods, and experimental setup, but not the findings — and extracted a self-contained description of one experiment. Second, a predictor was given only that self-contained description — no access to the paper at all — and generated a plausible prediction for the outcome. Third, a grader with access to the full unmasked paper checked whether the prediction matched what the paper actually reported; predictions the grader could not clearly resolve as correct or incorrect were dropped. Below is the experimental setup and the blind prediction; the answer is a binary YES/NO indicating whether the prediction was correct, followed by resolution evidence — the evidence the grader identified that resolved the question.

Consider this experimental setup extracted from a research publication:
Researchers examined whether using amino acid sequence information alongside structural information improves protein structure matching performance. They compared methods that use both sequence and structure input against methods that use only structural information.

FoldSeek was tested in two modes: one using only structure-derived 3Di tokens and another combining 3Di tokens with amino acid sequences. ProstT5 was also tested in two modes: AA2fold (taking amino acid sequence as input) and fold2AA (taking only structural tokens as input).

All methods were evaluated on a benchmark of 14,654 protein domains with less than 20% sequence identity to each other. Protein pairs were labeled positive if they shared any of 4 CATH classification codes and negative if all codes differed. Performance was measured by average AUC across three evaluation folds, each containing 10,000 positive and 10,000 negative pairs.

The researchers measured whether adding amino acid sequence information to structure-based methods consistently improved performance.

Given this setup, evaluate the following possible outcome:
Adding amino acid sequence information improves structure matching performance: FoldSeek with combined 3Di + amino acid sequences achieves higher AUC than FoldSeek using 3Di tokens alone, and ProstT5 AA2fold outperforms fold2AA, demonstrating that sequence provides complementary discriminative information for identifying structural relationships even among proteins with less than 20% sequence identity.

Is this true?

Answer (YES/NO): NO